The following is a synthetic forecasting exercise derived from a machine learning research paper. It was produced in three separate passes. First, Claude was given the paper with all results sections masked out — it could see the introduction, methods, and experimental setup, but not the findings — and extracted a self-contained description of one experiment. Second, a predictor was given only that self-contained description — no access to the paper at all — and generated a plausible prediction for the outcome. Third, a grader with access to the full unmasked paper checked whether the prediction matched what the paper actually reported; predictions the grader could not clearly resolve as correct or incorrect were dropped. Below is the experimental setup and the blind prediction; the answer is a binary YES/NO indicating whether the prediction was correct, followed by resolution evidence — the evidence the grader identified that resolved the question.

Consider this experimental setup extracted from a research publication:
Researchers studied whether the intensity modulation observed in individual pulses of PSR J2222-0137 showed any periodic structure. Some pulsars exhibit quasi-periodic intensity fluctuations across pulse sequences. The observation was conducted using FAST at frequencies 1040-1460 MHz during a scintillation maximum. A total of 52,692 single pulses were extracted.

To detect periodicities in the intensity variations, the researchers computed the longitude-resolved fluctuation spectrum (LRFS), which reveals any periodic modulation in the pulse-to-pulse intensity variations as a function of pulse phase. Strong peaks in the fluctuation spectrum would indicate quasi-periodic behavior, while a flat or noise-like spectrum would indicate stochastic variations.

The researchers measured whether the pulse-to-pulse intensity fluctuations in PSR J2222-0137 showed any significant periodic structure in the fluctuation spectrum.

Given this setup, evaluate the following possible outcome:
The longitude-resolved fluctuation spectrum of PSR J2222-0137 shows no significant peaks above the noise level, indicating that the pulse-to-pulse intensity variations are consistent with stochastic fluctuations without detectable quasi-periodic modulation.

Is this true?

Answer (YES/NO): NO